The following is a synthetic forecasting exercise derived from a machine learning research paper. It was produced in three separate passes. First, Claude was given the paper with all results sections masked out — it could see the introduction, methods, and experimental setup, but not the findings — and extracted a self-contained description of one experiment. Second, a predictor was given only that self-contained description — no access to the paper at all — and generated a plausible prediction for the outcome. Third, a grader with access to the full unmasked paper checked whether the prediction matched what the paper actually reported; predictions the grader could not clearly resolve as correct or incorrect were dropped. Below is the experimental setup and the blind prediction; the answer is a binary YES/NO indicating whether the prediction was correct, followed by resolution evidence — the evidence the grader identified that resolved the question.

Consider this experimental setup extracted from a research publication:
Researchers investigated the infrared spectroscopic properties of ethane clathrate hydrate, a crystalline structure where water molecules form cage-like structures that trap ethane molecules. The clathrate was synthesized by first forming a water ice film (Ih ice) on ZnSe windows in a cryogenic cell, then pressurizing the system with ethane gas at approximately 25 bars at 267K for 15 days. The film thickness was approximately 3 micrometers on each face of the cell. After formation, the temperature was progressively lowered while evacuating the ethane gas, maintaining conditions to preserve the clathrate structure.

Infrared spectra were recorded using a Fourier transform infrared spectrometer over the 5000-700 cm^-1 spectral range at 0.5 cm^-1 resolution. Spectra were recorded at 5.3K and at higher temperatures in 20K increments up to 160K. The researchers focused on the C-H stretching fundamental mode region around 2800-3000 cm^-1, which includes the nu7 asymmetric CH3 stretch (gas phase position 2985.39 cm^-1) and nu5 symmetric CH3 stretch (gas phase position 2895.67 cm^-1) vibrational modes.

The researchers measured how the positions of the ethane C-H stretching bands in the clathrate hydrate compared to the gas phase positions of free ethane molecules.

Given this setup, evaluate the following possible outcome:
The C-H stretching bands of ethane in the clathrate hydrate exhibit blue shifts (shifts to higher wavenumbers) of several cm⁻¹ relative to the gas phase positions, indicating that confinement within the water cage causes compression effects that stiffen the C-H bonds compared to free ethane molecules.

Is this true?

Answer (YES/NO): NO